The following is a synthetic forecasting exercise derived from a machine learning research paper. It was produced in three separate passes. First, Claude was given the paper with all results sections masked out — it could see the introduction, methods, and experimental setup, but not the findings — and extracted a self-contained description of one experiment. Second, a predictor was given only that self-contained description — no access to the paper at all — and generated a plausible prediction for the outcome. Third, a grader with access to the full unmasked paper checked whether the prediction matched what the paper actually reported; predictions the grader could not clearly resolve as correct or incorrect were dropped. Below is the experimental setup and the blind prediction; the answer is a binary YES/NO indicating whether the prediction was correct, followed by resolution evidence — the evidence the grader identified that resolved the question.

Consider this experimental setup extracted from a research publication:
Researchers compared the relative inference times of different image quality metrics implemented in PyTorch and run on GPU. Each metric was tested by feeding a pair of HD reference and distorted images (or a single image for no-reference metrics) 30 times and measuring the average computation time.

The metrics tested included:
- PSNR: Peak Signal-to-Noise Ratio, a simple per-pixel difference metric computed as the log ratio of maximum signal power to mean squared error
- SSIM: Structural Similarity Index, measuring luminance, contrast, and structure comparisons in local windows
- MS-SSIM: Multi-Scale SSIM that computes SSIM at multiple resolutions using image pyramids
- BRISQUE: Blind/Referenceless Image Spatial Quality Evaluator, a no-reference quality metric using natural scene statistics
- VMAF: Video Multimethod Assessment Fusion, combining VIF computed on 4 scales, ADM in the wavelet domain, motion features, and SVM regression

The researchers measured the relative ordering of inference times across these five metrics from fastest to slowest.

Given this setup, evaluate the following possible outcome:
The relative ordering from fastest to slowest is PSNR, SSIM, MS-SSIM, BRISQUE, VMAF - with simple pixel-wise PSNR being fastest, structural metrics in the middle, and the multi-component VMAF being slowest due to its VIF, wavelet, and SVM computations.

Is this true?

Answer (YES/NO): NO